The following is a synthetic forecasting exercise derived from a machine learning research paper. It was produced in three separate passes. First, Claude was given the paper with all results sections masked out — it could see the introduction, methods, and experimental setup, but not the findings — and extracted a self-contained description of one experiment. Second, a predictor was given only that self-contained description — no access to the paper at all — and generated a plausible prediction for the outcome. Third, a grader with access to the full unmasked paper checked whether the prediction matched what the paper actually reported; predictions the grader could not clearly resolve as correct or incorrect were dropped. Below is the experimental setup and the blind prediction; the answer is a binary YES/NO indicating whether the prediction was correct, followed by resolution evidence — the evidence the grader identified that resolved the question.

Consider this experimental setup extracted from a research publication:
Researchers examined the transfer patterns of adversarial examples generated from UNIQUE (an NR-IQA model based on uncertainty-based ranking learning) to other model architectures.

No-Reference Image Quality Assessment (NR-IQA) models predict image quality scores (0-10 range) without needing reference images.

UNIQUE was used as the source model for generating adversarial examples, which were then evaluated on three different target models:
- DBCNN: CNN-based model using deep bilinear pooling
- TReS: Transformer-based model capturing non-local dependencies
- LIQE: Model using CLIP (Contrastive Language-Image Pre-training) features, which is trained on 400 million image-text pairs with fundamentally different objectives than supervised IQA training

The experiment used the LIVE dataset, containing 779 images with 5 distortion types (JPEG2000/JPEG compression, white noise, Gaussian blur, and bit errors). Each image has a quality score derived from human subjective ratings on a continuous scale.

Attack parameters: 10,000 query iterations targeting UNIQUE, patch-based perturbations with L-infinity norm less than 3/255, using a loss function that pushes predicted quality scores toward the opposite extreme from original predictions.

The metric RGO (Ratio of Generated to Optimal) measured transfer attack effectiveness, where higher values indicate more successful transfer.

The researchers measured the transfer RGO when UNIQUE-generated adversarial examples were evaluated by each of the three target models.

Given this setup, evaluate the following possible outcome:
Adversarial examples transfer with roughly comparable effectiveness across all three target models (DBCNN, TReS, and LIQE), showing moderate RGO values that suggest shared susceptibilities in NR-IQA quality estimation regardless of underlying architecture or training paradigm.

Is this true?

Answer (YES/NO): NO